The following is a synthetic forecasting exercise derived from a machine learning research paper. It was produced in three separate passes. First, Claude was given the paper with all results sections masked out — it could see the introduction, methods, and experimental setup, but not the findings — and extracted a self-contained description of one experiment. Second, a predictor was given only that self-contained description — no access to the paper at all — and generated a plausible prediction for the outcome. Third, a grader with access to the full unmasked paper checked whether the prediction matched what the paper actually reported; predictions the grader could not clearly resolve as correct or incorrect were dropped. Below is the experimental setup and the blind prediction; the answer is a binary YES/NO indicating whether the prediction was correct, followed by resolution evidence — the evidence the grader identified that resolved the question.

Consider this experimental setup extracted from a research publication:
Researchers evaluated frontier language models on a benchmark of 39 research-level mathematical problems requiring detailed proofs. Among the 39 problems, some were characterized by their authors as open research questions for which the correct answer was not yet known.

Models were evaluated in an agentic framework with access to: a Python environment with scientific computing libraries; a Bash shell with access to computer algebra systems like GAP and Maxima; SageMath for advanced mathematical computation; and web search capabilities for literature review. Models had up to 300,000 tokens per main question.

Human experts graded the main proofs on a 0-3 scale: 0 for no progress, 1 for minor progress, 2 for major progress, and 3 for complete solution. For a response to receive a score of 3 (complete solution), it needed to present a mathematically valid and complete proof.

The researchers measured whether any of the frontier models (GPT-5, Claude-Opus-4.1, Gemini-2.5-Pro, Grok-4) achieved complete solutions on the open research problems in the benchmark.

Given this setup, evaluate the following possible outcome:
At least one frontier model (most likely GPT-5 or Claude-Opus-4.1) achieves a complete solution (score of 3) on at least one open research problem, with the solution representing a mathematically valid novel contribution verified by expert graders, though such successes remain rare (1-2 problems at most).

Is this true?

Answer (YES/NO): NO